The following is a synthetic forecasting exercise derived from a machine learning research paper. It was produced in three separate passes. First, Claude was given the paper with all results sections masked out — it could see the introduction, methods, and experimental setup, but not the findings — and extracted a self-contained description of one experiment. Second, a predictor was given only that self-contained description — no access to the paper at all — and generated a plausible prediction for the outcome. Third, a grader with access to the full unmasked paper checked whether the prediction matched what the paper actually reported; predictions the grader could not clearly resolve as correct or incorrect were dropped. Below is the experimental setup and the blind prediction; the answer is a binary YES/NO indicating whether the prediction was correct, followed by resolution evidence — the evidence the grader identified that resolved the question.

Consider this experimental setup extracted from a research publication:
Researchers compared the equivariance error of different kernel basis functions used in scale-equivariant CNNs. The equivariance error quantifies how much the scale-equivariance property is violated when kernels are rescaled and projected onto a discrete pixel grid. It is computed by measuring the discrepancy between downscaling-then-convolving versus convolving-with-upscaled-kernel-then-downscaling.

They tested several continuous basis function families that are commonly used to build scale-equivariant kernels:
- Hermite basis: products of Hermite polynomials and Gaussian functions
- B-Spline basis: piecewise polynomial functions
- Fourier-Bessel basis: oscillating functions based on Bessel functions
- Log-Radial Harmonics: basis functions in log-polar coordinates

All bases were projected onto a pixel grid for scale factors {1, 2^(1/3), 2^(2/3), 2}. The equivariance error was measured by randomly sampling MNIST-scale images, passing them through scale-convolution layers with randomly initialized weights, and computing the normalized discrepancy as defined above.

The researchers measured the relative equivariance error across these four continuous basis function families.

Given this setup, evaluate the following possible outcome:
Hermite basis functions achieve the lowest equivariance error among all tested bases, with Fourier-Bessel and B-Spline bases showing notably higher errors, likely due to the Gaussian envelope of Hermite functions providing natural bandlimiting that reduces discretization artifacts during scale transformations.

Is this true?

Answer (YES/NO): YES